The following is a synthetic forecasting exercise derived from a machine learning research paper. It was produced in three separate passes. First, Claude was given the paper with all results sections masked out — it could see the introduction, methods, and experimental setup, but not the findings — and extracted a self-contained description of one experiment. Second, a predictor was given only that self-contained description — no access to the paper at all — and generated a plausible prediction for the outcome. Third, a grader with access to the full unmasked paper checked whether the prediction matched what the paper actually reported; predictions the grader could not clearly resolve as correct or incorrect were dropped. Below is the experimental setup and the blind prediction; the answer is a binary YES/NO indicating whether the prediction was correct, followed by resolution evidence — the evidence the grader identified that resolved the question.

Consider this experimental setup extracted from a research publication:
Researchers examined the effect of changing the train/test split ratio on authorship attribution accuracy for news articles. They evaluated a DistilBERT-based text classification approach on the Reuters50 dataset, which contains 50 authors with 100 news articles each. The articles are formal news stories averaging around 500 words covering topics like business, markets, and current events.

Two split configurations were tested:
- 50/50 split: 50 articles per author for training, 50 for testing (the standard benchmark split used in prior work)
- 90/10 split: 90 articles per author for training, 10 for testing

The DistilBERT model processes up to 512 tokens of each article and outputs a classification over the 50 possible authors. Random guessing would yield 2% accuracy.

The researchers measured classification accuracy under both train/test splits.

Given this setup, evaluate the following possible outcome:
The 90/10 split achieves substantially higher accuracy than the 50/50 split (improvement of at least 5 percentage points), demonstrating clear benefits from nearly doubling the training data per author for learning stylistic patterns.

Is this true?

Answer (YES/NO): YES